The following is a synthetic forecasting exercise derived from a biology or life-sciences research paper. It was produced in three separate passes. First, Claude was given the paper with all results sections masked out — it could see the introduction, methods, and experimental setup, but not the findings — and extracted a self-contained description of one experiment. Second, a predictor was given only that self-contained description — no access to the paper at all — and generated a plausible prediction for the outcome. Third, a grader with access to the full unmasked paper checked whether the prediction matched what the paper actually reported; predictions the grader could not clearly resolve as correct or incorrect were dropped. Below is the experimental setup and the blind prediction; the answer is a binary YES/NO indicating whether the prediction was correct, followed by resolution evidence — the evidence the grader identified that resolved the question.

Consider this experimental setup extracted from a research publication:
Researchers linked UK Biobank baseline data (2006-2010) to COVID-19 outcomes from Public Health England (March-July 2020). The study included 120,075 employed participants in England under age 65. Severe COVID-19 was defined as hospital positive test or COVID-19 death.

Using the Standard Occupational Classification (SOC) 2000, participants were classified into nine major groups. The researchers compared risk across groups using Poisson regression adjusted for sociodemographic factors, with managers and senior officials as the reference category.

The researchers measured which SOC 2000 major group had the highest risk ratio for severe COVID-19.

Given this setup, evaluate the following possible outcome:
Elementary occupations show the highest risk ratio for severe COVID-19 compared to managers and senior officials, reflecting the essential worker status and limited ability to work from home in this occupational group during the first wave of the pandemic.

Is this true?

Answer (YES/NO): NO